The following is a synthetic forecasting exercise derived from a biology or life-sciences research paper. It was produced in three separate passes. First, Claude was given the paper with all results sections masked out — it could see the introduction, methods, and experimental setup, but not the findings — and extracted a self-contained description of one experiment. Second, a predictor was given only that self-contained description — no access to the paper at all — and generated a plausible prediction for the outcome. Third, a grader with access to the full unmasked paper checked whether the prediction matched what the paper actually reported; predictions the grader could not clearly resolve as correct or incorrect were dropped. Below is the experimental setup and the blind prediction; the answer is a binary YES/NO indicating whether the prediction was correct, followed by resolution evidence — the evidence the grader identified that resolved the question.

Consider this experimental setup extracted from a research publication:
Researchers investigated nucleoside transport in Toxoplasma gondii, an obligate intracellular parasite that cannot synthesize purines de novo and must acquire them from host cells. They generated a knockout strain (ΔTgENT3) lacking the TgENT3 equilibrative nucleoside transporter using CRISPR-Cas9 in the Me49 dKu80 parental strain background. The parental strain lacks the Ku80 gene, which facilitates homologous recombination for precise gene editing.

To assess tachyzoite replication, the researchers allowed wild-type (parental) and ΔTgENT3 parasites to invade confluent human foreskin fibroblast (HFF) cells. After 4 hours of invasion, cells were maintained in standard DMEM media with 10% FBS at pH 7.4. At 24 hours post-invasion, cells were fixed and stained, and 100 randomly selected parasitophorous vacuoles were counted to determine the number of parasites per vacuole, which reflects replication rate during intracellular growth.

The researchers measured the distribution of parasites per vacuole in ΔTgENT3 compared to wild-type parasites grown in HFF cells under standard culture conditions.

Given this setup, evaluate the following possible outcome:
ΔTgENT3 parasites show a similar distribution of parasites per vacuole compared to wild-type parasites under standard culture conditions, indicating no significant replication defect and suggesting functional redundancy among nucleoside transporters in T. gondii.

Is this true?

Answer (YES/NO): YES